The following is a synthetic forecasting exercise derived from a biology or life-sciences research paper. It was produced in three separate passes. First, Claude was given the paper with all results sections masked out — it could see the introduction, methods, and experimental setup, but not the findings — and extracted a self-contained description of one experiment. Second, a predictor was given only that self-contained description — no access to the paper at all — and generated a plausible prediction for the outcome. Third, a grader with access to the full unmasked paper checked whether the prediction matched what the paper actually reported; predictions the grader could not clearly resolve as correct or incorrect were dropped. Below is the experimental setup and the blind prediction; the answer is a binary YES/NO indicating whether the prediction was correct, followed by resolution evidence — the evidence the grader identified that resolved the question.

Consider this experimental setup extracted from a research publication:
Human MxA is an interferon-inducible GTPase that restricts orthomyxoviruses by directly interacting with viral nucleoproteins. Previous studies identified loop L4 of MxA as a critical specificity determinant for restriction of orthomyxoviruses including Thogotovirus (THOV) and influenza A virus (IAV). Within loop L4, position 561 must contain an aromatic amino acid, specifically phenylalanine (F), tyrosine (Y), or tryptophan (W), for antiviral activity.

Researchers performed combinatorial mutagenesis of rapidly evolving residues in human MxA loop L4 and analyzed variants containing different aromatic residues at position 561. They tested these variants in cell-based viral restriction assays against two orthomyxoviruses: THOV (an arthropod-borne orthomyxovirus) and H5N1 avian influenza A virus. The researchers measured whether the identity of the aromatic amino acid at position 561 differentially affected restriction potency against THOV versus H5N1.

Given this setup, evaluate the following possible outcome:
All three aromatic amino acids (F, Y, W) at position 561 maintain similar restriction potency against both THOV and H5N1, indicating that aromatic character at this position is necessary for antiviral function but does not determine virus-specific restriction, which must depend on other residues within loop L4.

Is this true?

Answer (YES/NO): NO